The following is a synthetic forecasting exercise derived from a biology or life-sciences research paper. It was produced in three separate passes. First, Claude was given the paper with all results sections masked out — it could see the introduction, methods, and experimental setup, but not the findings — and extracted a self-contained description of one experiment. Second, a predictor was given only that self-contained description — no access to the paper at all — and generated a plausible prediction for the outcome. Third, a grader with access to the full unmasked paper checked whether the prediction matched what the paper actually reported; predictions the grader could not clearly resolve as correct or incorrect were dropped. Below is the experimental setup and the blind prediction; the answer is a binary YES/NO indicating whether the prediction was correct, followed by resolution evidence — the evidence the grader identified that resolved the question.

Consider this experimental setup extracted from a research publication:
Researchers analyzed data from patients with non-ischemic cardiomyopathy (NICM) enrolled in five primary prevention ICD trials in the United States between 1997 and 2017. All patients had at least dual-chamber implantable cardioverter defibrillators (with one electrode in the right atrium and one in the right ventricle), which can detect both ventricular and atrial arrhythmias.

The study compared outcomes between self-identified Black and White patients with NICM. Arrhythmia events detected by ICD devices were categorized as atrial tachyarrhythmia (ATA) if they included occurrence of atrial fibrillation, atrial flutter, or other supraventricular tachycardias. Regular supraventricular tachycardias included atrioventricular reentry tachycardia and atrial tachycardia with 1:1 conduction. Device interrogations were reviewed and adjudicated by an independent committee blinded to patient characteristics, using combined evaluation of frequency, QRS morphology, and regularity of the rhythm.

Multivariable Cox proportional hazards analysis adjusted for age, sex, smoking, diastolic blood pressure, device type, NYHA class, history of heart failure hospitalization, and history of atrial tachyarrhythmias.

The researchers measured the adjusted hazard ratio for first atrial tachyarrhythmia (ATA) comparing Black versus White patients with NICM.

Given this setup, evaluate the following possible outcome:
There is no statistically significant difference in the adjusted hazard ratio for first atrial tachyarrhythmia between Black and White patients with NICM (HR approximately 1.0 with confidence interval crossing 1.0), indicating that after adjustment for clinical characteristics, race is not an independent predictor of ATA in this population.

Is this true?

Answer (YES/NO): NO